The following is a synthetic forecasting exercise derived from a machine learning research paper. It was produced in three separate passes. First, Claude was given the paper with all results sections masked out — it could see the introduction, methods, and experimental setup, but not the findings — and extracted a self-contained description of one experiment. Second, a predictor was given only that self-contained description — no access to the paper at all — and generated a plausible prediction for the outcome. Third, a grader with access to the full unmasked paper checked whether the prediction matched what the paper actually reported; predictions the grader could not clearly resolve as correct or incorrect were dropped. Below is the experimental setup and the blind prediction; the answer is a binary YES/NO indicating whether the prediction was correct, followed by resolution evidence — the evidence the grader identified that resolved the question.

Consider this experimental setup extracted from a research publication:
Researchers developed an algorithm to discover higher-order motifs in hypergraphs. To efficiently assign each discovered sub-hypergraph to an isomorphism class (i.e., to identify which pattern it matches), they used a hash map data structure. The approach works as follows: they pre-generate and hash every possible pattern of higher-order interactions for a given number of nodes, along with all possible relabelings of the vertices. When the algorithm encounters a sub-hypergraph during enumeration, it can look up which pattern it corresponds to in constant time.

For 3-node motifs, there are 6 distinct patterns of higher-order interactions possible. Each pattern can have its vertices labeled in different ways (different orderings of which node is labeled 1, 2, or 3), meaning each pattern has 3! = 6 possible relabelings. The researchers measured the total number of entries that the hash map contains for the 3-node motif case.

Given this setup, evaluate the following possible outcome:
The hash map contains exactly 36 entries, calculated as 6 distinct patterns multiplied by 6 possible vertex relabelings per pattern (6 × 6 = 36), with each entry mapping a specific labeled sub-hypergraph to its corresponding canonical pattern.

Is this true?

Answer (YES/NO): YES